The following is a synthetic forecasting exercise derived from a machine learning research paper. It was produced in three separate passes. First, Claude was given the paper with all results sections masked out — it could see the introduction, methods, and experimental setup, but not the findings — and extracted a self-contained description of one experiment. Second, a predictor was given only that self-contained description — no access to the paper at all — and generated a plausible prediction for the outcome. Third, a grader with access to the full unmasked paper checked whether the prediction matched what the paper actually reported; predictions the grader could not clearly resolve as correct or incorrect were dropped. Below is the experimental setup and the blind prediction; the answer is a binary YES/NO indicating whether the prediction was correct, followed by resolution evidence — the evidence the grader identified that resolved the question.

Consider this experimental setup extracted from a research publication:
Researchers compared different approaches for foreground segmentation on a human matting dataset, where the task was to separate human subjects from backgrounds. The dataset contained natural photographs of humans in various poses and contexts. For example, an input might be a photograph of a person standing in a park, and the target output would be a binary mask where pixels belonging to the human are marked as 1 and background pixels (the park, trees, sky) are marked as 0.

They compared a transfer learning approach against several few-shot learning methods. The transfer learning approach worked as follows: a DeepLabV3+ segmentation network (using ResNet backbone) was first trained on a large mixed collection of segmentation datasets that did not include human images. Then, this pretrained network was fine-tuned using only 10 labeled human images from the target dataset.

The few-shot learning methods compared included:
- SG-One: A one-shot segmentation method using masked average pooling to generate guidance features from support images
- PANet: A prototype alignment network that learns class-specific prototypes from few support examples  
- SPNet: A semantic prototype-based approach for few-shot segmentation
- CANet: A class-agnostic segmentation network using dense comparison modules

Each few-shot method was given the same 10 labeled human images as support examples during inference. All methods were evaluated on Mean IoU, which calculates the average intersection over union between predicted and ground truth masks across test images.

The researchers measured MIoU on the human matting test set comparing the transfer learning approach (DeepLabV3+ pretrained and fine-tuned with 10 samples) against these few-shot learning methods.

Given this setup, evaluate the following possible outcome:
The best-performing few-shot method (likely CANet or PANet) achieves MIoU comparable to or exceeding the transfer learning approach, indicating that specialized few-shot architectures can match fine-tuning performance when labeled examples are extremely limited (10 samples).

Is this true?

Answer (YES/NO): NO